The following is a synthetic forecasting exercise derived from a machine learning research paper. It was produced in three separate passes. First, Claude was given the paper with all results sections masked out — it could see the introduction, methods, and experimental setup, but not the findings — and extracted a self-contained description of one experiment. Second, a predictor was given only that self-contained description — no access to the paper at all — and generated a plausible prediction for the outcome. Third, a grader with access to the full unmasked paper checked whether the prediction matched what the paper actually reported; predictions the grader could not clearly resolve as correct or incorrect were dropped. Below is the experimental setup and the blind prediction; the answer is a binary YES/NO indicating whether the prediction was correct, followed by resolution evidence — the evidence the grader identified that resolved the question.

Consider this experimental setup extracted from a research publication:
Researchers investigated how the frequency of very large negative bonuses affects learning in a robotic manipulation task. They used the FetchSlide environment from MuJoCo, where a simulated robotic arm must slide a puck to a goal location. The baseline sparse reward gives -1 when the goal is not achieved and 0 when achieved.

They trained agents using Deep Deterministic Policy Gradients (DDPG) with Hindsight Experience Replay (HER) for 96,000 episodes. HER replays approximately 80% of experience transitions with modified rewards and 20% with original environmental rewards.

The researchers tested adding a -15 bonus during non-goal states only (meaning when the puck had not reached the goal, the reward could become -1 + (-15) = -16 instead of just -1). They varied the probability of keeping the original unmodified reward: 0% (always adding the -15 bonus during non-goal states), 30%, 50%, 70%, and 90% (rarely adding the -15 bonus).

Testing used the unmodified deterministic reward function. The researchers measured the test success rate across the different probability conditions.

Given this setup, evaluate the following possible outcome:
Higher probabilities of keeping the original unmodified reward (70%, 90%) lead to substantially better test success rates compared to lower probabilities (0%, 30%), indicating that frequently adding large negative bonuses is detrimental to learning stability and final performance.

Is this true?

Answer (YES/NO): YES